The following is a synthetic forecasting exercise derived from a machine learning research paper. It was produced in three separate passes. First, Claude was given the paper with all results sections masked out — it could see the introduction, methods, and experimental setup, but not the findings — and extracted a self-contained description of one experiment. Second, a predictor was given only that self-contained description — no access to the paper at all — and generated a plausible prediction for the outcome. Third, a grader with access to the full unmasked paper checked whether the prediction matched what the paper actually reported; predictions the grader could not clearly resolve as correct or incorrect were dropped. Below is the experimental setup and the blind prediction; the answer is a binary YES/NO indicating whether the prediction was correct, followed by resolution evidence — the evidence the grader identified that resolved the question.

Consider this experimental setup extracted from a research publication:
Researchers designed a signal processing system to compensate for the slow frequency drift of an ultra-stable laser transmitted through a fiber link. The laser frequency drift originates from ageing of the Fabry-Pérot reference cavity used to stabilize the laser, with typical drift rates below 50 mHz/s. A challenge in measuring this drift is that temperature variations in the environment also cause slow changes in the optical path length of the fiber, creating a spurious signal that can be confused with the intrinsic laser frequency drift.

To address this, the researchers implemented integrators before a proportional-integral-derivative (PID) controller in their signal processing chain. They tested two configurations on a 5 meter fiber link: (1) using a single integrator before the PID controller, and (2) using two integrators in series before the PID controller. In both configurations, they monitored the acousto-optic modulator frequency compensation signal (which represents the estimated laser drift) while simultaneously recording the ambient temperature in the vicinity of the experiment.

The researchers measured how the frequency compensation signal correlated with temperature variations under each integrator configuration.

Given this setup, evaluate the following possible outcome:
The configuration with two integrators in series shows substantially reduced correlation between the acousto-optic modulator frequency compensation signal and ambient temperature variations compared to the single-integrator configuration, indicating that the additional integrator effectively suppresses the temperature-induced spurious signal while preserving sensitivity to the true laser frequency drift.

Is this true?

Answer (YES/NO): YES